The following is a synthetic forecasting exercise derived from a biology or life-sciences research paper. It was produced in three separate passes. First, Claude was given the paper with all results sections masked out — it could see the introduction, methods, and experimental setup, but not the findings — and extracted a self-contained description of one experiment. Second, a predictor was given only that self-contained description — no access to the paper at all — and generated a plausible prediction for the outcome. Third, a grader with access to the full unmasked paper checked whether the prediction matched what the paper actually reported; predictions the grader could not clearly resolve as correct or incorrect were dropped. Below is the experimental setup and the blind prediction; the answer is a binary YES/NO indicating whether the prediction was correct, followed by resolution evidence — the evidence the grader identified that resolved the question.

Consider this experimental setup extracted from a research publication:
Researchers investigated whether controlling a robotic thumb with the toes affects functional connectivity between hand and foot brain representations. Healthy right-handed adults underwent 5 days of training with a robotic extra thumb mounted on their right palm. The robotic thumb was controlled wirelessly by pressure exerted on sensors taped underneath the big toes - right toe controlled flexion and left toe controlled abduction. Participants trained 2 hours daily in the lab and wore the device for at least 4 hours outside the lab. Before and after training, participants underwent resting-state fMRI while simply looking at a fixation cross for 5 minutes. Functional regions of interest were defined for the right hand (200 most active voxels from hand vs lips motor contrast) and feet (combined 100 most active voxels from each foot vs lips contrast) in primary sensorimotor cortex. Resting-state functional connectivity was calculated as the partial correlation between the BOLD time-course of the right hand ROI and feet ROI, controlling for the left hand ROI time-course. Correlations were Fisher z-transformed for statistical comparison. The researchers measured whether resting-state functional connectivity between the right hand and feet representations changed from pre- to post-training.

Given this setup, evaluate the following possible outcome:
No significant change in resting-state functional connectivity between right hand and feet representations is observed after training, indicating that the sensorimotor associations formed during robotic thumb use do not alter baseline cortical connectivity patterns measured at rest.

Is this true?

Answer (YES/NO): YES